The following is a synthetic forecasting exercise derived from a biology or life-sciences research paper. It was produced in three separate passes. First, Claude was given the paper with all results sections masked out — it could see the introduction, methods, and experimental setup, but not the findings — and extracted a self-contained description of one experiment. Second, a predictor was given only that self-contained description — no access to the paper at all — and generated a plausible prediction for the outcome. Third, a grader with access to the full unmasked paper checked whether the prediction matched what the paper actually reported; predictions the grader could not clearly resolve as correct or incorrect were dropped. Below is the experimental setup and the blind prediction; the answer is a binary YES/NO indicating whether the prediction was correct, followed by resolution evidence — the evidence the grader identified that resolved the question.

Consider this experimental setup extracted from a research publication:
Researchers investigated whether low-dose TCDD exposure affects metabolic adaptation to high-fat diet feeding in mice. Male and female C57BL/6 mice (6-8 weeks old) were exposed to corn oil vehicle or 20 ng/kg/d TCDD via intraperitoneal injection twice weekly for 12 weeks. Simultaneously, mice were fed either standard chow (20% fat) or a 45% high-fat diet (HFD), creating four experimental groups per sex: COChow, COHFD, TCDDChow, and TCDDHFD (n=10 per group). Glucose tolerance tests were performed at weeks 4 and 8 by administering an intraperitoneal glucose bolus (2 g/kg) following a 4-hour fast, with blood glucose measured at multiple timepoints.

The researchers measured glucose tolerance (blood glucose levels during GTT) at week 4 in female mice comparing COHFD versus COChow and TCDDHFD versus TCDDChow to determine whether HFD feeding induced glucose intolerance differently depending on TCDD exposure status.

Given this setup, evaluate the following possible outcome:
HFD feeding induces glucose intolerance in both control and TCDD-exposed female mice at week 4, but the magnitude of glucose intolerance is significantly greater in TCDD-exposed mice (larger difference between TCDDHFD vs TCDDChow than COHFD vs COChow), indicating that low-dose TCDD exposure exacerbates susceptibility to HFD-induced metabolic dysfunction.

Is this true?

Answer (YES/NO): NO